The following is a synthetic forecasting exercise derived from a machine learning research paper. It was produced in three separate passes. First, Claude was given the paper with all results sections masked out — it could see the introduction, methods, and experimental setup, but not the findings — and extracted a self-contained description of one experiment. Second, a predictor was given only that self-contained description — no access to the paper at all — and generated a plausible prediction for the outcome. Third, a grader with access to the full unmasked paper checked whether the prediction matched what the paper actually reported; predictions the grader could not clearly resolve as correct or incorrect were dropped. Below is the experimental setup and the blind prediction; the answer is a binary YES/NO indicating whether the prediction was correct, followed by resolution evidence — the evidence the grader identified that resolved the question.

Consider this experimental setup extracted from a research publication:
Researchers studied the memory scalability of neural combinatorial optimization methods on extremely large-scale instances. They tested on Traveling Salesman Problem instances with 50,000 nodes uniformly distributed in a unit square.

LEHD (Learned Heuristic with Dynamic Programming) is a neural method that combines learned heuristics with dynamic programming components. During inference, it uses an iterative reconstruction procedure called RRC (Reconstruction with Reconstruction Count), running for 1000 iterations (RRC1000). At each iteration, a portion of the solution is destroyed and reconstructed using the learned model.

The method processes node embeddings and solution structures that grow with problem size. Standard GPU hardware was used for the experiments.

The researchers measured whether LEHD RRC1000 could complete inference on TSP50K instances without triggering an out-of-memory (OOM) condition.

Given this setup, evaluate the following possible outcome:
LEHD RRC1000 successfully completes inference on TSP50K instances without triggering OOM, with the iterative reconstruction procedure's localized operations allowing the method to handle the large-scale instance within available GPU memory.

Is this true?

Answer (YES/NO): NO